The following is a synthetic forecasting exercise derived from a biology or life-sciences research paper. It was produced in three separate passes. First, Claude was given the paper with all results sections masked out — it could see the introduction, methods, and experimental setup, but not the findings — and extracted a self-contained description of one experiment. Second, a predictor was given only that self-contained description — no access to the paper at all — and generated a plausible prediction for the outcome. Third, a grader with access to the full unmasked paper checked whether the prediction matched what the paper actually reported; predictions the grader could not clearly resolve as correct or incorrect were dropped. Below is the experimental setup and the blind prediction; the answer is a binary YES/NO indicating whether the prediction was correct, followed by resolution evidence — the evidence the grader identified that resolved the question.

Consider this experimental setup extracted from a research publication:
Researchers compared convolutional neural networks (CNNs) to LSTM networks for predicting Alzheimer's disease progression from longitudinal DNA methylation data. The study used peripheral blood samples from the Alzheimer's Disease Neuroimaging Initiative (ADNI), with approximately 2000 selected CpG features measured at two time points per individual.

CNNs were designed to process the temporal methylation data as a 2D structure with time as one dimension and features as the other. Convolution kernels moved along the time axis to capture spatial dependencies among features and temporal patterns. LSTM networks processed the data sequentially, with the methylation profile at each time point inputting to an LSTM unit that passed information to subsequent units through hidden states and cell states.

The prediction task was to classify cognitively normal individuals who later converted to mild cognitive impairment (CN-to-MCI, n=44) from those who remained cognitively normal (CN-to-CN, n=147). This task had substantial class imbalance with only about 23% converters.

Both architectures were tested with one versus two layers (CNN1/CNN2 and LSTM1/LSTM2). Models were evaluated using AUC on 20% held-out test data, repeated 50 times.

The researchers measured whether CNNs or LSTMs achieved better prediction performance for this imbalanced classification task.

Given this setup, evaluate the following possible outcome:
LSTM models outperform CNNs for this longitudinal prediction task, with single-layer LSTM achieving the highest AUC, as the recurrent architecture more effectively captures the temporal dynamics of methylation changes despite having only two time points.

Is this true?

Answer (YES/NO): YES